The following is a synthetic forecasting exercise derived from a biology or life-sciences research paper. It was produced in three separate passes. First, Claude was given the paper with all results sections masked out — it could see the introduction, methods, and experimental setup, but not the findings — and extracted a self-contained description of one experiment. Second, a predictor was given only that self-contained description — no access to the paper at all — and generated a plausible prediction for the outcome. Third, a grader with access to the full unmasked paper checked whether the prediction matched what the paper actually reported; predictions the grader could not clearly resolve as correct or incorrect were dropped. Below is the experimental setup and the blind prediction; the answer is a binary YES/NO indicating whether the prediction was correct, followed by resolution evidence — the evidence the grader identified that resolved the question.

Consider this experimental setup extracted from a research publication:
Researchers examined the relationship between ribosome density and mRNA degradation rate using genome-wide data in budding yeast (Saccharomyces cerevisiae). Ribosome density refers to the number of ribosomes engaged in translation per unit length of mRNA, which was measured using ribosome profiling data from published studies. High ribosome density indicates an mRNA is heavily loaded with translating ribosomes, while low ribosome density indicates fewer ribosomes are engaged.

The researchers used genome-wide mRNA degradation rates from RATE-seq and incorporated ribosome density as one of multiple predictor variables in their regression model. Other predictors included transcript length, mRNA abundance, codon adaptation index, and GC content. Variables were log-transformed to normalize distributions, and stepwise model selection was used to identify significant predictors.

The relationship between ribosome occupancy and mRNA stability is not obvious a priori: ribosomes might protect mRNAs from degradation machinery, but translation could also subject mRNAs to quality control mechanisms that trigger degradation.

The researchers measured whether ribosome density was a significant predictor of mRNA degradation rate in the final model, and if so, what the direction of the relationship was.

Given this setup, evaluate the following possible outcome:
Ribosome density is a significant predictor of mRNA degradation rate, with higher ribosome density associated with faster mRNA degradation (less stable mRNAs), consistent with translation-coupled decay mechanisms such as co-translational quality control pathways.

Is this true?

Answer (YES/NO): NO